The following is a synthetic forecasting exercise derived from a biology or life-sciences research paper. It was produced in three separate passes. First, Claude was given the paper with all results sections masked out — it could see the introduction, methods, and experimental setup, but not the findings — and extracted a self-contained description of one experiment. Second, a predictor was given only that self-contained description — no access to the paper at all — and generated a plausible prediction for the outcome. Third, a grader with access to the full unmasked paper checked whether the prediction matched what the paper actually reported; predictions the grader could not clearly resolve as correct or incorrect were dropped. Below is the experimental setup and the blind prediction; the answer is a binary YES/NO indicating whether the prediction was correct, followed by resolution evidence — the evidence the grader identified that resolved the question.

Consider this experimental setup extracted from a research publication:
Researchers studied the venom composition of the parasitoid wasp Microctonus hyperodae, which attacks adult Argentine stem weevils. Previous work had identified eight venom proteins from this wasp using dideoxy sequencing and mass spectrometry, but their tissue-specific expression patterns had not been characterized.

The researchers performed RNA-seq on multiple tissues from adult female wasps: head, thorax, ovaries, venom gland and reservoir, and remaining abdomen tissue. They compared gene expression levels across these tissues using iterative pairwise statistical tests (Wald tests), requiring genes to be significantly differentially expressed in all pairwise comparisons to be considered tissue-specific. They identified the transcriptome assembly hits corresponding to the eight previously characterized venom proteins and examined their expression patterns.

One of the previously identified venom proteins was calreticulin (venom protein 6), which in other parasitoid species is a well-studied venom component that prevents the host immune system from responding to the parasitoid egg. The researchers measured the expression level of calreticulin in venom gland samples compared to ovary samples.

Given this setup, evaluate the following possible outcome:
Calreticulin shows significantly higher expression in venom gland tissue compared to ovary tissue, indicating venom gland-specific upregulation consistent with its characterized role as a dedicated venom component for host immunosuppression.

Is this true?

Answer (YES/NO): NO